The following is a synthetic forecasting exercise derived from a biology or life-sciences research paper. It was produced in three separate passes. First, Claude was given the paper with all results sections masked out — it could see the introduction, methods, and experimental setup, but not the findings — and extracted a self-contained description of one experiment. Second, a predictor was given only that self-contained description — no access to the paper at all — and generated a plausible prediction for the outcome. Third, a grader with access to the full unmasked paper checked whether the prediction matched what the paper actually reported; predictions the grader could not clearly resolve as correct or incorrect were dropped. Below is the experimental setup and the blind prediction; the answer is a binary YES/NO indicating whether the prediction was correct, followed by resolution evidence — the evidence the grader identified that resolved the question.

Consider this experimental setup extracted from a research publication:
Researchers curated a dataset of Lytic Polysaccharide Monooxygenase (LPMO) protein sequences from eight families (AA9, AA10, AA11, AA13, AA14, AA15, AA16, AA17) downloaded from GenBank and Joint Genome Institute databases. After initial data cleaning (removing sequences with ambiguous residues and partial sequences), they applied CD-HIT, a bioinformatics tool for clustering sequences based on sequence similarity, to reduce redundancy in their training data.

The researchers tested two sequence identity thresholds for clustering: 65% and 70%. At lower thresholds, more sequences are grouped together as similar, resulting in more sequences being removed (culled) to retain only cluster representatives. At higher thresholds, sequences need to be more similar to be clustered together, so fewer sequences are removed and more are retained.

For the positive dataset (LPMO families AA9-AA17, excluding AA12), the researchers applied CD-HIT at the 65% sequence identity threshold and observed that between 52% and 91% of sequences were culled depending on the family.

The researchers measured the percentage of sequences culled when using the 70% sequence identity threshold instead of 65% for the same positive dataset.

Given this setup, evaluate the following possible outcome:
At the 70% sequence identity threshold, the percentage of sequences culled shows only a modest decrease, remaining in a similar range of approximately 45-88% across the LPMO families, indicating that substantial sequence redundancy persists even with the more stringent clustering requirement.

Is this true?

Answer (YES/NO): YES